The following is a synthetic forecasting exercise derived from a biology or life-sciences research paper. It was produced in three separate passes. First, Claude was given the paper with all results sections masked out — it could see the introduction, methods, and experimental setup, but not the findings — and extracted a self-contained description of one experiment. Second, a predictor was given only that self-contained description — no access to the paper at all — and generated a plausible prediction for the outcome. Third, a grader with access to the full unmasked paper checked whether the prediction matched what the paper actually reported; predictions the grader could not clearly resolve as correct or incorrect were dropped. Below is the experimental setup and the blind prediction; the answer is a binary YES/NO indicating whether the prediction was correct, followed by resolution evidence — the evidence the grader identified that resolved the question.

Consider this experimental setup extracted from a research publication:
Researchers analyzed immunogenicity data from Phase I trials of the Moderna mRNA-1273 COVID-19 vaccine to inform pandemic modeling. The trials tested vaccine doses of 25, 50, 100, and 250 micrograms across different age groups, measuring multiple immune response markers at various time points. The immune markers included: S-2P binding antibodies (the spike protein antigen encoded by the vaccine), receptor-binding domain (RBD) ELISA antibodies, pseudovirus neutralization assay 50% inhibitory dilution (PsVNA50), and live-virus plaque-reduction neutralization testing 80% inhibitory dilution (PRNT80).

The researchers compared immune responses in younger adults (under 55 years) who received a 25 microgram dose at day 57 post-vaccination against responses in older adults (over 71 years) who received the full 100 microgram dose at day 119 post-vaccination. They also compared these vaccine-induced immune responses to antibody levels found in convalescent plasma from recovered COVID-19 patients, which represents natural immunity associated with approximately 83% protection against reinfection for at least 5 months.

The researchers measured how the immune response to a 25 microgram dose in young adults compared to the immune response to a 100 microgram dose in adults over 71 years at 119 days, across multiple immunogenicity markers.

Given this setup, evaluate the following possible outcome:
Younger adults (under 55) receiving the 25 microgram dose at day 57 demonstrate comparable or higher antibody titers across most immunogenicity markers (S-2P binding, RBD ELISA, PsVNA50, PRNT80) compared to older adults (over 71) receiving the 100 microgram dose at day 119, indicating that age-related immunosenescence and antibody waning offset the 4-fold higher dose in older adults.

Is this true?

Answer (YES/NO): YES